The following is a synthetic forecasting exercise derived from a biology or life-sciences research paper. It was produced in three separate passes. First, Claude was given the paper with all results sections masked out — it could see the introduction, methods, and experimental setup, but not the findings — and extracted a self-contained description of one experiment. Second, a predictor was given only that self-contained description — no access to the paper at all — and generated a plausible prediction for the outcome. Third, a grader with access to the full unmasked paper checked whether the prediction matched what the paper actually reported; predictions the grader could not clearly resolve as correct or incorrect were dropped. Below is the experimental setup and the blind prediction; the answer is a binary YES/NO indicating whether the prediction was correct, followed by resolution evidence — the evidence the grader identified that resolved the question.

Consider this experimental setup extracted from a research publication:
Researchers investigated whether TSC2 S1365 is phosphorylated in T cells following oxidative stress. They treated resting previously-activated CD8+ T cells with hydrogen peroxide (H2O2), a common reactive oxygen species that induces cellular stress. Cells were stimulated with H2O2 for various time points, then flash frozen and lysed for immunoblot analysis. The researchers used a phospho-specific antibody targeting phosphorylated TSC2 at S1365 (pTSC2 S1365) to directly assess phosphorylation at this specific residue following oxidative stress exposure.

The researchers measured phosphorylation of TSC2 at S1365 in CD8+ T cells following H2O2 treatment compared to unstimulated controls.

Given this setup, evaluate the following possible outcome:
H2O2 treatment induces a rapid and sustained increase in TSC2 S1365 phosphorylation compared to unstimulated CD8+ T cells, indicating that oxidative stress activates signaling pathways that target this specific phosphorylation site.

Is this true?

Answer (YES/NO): YES